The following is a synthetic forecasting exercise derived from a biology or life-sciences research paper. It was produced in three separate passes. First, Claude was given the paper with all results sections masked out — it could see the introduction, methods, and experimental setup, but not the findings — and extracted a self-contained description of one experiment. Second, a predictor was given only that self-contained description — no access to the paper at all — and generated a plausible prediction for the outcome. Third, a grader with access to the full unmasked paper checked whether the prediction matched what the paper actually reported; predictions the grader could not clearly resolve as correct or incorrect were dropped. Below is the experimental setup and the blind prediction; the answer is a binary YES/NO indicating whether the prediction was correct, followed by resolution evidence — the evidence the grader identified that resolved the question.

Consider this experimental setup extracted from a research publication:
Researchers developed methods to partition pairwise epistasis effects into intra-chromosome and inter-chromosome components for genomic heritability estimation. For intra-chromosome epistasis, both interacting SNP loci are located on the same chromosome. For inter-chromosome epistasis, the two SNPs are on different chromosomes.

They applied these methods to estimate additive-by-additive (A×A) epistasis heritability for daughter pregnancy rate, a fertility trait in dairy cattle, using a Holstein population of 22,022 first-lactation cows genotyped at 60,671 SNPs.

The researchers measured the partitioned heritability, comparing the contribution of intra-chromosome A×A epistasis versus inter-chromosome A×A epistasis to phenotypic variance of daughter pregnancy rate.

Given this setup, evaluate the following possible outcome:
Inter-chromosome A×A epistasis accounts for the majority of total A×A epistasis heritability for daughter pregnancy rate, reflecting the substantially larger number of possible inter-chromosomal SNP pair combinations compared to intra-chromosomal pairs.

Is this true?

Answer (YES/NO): YES